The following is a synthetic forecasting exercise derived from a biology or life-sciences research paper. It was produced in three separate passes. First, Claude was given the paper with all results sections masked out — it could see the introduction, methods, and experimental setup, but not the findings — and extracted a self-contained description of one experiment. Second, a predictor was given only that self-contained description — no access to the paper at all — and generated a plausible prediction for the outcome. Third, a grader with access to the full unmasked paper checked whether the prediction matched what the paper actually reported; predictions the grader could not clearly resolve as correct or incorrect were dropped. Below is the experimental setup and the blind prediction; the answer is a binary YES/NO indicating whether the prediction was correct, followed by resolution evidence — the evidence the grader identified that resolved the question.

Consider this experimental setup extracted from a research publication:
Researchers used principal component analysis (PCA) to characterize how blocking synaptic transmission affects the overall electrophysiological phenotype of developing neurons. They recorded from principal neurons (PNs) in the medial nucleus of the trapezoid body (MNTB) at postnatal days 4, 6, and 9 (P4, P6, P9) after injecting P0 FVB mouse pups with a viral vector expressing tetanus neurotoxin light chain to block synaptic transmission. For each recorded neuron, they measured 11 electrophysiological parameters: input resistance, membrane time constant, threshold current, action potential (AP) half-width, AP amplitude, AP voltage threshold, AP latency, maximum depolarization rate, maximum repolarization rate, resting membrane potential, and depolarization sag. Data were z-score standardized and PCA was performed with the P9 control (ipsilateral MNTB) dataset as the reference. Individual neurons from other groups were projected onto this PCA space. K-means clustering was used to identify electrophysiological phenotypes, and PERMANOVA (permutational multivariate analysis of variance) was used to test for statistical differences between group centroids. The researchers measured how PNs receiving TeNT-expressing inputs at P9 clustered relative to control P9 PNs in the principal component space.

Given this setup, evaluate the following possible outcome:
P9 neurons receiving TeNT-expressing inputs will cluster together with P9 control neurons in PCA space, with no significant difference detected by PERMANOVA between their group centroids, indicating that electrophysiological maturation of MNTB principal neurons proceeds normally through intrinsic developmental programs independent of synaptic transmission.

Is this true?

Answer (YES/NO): NO